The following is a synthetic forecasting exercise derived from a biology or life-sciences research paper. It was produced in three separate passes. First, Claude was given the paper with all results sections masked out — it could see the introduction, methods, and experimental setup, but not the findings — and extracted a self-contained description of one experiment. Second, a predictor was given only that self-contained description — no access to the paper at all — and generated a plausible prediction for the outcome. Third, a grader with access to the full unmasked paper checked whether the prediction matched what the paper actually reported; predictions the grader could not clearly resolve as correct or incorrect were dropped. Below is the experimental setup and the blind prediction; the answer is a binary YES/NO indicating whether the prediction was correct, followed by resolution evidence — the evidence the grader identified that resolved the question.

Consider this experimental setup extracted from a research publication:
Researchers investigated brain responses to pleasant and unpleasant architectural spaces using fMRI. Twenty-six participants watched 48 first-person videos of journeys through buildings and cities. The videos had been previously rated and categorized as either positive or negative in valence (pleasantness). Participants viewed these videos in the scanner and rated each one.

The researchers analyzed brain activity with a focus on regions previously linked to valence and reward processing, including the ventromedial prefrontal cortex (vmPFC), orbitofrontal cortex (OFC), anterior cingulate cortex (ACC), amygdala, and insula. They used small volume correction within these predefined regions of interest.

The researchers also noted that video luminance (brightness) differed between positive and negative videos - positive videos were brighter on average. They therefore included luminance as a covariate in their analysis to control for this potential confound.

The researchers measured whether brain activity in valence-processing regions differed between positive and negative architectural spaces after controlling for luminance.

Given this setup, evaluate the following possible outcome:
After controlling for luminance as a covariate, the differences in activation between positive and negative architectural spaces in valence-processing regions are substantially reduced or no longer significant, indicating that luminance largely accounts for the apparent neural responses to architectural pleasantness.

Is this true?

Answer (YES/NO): NO